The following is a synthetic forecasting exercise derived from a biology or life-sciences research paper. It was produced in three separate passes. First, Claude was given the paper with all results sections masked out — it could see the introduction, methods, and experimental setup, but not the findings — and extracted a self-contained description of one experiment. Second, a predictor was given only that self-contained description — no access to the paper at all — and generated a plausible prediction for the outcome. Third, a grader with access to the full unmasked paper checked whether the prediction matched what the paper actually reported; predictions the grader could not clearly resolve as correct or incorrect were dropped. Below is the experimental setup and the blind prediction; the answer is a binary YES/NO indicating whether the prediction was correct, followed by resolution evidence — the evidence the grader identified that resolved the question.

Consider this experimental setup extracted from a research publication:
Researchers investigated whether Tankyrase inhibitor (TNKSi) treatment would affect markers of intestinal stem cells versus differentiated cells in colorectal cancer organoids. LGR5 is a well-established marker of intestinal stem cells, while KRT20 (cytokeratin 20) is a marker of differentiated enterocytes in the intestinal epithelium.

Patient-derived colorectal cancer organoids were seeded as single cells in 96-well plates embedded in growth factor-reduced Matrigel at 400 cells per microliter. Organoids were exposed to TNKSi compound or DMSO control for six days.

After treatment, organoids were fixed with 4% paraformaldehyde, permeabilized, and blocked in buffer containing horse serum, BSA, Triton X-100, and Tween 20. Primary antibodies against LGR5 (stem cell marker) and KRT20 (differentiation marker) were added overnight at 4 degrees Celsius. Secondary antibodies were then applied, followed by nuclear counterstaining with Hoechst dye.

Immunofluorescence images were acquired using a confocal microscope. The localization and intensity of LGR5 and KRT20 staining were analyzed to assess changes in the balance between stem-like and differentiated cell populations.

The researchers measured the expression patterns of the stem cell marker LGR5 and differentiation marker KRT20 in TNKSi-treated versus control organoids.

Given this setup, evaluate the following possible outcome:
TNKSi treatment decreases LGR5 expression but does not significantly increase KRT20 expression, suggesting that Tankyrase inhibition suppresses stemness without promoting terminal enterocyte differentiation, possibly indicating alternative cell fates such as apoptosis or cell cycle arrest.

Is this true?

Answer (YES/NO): NO